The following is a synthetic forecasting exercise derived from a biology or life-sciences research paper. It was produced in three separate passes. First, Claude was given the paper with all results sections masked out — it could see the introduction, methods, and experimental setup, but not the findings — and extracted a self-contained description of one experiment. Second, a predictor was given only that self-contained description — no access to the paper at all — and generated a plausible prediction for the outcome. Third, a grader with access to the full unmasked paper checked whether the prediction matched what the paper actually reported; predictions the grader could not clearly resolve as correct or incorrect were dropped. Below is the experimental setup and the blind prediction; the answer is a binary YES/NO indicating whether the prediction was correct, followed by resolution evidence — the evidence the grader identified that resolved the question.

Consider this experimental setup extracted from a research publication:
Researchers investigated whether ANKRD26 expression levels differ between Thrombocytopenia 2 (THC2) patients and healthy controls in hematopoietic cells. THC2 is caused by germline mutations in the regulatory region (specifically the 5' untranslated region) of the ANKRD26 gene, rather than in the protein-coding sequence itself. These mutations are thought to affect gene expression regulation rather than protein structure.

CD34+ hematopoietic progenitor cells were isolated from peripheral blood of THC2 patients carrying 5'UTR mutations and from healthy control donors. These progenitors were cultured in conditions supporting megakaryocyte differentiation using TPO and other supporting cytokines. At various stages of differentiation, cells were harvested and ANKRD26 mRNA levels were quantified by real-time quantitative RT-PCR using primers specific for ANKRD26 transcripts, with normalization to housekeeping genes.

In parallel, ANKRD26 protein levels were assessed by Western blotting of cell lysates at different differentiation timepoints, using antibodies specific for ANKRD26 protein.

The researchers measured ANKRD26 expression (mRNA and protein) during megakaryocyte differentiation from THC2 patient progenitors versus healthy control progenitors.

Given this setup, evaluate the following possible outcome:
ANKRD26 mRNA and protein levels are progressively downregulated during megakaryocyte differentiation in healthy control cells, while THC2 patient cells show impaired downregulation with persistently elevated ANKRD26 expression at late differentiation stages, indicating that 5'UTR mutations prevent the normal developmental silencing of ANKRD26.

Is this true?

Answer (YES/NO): YES